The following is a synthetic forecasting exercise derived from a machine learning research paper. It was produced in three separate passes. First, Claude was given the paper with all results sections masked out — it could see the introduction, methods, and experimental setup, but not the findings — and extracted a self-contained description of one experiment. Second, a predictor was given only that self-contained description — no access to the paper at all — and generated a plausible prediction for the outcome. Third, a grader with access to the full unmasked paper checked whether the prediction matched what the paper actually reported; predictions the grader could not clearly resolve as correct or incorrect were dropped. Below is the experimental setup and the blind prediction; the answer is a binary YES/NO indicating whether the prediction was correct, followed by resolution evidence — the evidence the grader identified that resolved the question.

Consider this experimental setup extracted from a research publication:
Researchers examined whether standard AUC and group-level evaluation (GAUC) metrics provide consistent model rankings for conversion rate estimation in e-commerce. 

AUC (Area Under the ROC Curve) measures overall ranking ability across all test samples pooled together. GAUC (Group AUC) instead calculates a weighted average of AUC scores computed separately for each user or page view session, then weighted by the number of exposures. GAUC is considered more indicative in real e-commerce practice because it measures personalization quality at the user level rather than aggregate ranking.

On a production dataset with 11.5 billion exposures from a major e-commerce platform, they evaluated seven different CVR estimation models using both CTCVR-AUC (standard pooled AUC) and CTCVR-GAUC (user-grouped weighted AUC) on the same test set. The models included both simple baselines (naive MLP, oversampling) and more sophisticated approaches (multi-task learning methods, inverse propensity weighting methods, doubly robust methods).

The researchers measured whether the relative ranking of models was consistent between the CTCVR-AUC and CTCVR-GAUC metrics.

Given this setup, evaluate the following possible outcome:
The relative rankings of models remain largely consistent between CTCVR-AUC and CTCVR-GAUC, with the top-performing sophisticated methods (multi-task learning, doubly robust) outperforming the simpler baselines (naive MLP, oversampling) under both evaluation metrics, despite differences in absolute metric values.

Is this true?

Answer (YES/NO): YES